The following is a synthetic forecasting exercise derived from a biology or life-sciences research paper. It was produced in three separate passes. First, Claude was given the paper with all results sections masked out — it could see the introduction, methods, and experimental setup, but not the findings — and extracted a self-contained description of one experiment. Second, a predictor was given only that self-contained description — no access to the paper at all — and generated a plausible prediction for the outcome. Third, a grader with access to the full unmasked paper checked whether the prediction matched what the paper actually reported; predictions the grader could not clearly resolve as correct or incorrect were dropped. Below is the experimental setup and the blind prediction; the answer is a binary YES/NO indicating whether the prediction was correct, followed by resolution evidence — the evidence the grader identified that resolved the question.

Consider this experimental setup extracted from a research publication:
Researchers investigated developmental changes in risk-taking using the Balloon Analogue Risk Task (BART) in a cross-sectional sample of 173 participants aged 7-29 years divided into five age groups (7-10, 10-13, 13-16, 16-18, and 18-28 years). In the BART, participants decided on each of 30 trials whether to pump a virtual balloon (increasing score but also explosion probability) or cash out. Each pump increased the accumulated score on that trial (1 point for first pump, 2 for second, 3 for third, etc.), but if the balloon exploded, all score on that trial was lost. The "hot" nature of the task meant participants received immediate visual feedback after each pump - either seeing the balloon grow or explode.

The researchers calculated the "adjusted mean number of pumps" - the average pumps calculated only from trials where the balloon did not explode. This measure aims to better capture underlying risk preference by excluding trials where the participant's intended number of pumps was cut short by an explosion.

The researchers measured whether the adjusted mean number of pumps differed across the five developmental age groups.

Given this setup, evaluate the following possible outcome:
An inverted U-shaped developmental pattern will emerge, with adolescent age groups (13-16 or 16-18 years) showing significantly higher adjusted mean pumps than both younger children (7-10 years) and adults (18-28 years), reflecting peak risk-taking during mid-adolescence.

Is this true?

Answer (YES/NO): NO